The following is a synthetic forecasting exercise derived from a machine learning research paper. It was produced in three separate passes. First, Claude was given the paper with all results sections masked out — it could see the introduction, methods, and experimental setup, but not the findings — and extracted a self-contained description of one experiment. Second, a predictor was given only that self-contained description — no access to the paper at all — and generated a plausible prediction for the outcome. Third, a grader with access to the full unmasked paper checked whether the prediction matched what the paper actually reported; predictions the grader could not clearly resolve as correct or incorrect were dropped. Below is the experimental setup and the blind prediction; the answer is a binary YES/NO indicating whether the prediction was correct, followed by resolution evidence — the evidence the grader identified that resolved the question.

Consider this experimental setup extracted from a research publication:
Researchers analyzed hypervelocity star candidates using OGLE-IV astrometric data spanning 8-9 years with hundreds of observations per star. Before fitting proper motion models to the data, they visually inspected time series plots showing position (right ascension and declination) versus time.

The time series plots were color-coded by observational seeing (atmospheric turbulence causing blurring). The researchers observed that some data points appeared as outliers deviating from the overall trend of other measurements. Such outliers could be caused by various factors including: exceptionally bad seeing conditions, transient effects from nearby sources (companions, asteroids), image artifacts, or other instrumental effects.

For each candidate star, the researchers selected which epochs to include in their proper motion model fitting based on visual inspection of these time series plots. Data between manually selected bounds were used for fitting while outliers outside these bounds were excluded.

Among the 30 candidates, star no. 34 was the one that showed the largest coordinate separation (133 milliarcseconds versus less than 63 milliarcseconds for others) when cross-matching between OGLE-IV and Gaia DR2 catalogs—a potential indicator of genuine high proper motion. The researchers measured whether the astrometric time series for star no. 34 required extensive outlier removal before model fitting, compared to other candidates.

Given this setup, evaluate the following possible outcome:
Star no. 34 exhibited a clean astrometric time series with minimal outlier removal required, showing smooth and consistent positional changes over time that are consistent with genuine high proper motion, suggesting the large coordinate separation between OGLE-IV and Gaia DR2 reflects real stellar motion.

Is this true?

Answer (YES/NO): YES